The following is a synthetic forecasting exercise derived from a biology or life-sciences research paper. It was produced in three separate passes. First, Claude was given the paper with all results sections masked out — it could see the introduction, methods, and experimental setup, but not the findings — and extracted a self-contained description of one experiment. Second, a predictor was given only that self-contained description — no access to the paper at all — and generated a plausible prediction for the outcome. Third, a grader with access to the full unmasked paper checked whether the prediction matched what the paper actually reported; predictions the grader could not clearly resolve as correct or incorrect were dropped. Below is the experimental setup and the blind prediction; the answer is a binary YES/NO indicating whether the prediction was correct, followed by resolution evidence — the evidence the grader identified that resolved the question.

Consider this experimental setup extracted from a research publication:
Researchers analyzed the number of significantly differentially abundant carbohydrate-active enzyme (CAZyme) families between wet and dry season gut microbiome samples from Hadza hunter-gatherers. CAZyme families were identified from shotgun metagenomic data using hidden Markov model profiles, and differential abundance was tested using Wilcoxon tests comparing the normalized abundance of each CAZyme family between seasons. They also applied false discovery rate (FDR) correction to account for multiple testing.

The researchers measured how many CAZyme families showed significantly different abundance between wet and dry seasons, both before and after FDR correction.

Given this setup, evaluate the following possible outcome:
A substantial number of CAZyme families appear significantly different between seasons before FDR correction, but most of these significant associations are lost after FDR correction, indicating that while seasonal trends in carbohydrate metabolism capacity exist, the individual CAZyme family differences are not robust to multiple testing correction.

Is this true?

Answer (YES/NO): NO